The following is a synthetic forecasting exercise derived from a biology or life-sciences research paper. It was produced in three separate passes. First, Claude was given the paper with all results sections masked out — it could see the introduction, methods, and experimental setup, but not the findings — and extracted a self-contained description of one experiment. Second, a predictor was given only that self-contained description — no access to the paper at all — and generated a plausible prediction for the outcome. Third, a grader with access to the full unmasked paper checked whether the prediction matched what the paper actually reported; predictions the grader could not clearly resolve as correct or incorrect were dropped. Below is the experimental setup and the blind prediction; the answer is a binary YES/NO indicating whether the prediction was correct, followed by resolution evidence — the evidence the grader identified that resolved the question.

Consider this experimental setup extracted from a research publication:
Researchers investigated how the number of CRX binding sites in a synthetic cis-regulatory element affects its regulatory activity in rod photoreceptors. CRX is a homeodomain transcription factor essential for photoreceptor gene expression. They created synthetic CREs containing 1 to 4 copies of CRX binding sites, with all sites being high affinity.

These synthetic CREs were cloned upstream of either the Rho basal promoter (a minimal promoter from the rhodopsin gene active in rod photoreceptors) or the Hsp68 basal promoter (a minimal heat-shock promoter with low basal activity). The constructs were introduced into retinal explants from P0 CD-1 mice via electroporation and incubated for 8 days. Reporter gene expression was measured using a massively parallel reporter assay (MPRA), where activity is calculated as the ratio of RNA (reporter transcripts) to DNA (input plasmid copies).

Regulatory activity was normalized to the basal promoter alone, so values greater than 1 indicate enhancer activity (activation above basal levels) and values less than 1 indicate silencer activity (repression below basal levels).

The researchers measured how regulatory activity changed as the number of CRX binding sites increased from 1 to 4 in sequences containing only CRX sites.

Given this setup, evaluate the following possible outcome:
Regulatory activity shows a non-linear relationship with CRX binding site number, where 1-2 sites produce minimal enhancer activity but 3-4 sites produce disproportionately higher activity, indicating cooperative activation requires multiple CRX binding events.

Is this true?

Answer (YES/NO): NO